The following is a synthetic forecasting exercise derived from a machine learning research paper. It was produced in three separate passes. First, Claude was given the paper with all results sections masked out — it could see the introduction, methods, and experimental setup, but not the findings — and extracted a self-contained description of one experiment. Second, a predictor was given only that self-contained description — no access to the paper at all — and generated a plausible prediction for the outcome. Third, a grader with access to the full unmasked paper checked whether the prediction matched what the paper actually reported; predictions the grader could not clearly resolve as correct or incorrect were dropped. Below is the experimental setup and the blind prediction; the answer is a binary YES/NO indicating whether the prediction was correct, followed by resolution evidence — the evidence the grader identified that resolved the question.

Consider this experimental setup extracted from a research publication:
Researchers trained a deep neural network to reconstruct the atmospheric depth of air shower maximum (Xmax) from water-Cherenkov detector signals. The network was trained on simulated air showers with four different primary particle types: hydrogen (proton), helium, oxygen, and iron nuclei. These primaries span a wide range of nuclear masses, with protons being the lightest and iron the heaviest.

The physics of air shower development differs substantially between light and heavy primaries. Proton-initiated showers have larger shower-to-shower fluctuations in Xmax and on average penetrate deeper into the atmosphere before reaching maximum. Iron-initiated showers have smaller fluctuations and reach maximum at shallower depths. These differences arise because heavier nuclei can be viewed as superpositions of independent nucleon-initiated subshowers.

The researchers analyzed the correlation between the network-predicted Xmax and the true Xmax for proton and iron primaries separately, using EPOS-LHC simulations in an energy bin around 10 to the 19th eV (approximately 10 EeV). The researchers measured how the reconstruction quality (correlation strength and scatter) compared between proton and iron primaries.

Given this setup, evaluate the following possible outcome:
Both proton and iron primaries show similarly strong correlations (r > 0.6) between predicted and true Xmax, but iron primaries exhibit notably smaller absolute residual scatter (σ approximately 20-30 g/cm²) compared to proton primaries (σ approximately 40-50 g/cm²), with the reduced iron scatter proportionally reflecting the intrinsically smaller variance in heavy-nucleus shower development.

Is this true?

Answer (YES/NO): NO